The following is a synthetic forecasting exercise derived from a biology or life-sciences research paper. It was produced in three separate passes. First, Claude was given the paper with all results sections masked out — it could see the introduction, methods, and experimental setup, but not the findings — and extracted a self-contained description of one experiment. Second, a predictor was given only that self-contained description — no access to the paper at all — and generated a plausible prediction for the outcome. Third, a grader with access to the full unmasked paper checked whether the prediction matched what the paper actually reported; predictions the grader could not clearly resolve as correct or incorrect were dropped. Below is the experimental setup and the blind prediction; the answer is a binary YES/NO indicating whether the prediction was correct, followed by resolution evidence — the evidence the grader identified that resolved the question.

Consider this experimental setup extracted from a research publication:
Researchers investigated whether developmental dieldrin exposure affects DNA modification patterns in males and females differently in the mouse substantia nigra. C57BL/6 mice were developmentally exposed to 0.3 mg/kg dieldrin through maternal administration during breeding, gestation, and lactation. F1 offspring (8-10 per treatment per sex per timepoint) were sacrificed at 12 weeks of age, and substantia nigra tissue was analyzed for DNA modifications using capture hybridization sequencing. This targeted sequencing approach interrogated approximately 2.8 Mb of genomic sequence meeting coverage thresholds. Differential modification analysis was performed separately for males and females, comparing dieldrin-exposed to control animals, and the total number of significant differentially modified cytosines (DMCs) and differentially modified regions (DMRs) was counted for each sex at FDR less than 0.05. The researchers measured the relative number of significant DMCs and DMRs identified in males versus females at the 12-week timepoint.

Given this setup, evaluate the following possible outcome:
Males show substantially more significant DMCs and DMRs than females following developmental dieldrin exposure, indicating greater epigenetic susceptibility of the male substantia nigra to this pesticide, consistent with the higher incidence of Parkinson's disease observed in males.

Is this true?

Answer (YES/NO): NO